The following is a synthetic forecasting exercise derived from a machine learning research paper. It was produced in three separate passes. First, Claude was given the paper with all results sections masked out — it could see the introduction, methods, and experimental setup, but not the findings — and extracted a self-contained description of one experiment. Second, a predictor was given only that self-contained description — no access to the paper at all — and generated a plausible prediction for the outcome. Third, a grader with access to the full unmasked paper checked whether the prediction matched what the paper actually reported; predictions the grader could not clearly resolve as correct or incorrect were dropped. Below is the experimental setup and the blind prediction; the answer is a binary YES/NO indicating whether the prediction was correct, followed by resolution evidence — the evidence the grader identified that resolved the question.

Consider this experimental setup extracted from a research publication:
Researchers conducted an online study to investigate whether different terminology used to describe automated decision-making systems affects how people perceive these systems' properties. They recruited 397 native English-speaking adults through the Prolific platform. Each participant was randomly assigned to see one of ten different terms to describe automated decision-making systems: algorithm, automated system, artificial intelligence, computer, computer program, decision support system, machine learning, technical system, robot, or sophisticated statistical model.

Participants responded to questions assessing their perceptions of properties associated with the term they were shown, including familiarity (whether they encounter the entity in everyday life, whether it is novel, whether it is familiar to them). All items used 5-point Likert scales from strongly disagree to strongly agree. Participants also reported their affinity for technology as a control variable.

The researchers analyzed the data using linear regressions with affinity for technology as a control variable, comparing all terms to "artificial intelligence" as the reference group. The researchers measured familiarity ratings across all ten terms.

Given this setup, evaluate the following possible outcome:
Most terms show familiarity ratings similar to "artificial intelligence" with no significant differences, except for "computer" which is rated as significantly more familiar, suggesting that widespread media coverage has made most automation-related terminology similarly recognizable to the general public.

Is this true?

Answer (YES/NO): NO